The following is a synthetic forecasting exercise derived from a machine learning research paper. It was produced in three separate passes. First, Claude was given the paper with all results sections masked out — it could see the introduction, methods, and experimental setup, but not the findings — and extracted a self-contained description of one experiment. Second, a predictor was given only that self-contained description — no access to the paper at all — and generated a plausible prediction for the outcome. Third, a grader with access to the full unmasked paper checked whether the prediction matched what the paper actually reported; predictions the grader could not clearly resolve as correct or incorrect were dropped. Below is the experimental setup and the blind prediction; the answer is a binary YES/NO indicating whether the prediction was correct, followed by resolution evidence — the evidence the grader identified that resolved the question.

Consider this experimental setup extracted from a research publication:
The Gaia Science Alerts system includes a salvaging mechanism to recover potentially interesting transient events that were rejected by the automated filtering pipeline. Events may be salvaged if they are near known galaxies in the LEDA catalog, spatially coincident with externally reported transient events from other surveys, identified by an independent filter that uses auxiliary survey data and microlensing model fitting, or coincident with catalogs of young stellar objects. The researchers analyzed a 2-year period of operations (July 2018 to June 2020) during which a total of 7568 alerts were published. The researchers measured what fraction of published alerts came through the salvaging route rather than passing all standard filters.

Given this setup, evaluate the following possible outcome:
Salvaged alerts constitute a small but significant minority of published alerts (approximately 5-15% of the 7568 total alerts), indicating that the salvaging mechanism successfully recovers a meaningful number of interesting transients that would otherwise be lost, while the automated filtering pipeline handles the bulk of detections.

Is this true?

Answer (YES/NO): YES